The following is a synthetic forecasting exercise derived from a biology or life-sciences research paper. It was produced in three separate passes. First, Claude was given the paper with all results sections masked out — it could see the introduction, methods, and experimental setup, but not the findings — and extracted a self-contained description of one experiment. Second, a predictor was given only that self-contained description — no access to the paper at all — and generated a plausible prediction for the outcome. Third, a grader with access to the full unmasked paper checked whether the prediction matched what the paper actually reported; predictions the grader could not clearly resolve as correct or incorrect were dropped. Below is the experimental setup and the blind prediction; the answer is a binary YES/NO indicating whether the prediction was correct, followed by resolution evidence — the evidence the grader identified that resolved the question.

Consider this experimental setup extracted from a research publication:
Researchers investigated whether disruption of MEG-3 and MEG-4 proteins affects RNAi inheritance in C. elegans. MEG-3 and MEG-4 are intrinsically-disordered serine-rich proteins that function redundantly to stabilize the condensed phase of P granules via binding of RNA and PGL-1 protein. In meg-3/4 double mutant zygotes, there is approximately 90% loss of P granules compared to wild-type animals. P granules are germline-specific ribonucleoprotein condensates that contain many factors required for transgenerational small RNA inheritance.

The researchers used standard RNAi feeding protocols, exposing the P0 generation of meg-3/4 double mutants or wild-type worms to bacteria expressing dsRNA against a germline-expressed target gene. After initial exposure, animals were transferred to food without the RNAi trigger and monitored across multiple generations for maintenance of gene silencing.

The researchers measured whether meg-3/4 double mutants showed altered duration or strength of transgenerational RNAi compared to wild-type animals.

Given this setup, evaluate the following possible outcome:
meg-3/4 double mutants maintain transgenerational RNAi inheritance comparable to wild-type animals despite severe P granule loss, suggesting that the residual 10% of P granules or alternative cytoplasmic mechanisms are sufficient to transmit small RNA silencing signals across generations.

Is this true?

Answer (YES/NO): NO